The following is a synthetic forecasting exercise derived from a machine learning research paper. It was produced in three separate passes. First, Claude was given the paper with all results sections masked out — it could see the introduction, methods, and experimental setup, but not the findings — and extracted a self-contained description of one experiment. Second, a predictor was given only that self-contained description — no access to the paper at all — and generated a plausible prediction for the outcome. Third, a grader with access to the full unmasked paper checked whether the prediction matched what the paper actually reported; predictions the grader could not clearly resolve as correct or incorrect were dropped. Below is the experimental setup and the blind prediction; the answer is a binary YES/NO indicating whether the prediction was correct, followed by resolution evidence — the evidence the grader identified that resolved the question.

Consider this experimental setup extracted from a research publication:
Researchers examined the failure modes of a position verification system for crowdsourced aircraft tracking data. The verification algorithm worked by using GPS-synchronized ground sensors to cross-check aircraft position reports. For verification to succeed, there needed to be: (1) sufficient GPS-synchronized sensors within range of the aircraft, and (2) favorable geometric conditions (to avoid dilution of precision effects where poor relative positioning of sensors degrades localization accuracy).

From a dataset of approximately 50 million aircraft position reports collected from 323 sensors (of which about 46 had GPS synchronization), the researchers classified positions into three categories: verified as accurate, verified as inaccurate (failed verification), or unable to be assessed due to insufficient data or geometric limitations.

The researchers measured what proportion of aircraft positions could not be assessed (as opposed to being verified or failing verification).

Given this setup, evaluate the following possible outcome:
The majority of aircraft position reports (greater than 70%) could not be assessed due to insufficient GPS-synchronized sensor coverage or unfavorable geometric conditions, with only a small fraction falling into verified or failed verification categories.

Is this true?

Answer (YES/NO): NO